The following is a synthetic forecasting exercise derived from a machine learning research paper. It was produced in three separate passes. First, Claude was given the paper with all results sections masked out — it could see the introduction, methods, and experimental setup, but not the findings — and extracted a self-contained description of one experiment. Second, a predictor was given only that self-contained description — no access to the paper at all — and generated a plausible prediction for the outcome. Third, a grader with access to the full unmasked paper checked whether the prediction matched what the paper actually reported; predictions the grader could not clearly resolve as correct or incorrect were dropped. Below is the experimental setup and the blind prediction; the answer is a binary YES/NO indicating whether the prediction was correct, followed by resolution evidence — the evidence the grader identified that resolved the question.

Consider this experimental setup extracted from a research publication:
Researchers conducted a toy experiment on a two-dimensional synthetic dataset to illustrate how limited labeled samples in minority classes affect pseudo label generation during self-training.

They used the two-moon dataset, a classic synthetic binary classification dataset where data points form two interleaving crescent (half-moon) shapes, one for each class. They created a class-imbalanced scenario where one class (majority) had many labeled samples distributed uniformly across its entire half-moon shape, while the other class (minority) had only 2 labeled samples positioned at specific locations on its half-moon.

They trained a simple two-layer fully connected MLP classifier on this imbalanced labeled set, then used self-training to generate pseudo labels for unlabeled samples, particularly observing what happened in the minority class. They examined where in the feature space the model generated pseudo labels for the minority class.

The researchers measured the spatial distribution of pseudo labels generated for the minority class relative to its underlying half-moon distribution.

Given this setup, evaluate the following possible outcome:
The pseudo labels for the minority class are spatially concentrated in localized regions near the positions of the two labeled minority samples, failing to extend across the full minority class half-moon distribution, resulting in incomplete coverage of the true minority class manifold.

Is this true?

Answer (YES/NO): YES